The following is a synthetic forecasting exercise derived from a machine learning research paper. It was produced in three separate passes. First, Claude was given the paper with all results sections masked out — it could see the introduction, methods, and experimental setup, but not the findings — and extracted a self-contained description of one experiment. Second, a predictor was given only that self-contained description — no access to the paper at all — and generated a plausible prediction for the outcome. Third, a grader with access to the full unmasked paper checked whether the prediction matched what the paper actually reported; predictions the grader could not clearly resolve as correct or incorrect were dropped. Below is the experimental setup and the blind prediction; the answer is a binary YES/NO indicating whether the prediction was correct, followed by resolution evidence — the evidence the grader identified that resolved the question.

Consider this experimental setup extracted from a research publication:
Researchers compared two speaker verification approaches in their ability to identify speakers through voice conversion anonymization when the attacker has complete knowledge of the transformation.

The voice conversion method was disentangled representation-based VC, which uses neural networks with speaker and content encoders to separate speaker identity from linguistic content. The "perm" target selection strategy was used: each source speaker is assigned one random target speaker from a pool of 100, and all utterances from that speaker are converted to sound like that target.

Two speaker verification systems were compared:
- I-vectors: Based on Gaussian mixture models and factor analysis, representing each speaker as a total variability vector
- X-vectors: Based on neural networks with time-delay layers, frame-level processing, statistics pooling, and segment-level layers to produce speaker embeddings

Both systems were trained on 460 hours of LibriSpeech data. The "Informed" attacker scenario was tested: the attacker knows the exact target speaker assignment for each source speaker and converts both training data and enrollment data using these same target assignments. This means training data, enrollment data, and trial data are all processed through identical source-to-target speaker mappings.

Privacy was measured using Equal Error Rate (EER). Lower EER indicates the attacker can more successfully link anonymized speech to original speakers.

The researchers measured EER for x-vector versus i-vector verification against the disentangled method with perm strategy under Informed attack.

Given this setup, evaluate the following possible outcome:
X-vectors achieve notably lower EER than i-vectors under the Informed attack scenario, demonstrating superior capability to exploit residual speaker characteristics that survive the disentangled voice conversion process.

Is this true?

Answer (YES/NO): NO